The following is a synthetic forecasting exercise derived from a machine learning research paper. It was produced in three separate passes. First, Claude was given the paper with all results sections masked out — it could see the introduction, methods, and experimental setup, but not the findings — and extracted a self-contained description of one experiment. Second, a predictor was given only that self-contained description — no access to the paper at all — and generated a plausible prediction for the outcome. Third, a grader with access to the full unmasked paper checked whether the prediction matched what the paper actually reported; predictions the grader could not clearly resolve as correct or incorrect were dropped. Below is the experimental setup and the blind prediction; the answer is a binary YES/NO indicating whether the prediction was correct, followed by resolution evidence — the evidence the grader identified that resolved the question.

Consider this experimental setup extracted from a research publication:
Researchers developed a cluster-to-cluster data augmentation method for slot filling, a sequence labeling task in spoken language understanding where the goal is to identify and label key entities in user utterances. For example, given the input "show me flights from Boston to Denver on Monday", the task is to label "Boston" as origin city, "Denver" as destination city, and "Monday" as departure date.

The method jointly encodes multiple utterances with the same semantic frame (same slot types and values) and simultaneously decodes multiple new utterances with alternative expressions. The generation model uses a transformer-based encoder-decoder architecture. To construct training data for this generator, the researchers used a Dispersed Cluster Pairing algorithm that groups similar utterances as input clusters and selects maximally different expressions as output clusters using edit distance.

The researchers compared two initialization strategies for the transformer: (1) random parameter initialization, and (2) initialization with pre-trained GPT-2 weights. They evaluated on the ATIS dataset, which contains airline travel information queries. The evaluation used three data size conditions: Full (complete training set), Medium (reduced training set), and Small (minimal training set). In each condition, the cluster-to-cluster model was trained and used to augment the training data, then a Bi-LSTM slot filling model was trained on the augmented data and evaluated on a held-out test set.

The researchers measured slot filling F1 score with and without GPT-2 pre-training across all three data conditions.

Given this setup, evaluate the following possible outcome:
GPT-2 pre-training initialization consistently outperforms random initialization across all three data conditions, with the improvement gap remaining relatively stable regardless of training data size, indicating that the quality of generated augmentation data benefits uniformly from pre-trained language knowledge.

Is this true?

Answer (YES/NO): NO